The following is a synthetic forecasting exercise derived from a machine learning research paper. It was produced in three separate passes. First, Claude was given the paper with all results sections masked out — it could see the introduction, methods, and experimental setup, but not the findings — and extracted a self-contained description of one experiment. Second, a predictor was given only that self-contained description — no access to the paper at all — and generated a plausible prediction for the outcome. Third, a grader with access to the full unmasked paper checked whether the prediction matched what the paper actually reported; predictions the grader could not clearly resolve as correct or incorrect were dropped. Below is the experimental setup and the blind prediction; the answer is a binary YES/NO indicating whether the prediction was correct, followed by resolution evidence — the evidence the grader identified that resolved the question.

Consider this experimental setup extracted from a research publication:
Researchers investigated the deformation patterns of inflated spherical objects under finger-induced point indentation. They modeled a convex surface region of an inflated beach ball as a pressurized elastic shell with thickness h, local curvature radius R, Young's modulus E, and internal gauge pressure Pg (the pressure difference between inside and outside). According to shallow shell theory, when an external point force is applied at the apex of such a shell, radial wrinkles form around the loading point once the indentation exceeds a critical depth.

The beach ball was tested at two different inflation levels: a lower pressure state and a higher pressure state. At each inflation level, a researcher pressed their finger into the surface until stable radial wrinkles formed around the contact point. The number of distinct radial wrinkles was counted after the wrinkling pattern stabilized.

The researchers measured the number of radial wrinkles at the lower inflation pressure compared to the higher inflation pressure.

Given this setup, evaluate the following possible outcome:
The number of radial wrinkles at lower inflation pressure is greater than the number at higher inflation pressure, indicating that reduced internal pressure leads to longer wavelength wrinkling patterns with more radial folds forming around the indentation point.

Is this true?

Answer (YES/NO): NO